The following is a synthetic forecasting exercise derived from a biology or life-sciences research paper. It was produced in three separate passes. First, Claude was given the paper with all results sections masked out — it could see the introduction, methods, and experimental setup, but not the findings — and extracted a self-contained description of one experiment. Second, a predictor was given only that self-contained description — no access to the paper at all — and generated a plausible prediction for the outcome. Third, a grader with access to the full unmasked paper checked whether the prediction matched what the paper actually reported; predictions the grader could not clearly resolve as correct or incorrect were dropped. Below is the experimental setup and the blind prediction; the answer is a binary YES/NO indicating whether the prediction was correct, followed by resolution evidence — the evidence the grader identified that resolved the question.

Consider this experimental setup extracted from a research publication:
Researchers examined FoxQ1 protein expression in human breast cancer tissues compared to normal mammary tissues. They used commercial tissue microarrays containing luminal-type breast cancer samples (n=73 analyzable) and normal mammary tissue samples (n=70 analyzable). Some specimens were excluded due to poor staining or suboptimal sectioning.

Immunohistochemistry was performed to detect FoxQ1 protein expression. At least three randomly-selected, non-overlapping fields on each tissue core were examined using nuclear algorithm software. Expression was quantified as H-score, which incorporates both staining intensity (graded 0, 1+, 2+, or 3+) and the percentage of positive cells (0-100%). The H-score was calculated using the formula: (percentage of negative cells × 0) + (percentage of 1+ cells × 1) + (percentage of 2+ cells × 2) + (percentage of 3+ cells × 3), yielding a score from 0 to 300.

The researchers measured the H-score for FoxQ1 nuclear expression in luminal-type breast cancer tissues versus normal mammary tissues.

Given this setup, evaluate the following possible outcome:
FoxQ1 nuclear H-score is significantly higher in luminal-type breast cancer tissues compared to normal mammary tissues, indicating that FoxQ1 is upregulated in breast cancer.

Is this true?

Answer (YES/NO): YES